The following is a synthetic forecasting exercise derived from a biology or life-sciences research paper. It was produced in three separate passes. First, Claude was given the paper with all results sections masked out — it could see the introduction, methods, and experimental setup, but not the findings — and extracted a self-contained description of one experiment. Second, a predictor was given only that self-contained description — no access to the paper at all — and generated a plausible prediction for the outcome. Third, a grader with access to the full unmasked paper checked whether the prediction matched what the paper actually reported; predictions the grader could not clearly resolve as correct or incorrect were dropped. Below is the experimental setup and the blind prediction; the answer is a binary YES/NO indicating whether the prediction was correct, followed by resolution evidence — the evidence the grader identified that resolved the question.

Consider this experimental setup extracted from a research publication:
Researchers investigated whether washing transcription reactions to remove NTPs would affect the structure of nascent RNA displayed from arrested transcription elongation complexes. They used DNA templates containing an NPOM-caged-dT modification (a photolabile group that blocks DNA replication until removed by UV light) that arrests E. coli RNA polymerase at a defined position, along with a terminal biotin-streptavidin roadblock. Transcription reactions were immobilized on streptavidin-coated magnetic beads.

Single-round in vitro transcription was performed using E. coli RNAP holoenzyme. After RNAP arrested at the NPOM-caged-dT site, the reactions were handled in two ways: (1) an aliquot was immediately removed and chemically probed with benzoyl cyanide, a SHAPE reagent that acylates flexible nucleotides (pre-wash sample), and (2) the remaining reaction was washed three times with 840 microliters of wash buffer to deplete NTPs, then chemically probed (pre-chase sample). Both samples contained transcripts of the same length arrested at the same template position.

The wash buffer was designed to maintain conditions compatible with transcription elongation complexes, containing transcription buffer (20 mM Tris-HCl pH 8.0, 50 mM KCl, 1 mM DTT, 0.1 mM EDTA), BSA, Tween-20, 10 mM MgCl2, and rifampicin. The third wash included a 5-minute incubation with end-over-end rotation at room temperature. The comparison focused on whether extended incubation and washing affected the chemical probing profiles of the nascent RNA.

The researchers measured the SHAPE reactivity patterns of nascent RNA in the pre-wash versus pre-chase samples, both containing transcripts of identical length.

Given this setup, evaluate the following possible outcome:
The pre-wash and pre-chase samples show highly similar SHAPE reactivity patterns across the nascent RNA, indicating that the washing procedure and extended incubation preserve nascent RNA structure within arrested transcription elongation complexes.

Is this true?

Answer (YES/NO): YES